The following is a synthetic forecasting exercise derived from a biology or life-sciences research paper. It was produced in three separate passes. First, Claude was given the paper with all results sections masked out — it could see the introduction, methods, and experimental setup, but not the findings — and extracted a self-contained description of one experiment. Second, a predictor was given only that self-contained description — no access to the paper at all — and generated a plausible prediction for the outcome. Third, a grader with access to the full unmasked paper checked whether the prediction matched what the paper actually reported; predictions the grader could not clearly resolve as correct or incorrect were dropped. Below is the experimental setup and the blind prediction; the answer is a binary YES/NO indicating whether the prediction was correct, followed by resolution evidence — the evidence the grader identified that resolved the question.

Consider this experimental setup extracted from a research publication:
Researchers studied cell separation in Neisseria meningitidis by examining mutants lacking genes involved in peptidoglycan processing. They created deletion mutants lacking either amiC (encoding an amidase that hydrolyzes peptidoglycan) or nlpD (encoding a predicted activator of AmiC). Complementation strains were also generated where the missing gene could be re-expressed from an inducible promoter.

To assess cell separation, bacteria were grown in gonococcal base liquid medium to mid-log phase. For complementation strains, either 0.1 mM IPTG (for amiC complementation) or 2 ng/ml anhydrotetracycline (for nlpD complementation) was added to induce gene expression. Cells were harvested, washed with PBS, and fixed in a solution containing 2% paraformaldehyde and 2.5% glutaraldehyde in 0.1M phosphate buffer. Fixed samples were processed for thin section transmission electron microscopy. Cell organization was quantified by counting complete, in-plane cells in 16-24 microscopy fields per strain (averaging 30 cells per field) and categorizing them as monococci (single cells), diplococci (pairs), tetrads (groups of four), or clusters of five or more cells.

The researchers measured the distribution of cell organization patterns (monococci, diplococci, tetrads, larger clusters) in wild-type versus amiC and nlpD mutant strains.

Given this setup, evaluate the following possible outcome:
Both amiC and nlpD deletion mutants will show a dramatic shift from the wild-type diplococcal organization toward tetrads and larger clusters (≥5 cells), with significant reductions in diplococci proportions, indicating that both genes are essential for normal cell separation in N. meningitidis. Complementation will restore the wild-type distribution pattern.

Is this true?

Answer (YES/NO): YES